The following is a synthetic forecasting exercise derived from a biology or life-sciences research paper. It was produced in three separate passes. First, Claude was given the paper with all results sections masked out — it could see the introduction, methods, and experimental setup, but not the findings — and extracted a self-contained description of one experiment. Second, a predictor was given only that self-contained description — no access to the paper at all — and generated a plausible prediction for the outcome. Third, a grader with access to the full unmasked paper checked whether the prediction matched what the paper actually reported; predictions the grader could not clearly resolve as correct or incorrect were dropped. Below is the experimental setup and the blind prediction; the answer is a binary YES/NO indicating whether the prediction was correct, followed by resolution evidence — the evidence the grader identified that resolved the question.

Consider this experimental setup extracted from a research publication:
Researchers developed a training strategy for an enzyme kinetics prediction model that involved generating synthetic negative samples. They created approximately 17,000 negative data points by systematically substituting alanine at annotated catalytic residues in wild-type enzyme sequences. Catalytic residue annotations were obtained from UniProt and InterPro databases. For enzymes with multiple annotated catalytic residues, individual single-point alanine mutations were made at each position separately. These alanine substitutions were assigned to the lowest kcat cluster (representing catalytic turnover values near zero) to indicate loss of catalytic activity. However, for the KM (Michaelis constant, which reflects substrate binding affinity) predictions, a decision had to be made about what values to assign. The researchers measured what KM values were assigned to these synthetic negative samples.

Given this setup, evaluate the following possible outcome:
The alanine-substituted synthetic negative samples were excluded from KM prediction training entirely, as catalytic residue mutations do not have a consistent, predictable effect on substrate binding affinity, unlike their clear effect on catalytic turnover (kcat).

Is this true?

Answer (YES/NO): NO